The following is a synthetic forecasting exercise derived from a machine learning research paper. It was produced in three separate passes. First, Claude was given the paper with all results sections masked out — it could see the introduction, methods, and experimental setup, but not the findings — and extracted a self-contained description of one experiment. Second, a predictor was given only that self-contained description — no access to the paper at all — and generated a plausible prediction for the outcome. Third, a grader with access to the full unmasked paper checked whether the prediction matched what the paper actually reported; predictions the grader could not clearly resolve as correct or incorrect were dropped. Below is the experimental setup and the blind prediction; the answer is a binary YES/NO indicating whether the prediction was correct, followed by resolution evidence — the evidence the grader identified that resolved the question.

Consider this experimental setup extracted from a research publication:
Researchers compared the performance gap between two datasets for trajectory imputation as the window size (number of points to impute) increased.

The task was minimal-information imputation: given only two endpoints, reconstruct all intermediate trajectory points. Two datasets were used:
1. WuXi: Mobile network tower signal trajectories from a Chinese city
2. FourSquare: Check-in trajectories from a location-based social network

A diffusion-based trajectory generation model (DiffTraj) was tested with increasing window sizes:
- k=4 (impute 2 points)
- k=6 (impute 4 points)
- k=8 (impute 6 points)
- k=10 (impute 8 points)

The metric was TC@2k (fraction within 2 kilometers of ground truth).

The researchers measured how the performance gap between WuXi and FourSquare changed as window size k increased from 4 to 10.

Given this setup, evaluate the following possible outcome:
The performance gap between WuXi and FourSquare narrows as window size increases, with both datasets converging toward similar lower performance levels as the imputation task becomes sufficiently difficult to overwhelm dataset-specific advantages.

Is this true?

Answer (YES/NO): NO